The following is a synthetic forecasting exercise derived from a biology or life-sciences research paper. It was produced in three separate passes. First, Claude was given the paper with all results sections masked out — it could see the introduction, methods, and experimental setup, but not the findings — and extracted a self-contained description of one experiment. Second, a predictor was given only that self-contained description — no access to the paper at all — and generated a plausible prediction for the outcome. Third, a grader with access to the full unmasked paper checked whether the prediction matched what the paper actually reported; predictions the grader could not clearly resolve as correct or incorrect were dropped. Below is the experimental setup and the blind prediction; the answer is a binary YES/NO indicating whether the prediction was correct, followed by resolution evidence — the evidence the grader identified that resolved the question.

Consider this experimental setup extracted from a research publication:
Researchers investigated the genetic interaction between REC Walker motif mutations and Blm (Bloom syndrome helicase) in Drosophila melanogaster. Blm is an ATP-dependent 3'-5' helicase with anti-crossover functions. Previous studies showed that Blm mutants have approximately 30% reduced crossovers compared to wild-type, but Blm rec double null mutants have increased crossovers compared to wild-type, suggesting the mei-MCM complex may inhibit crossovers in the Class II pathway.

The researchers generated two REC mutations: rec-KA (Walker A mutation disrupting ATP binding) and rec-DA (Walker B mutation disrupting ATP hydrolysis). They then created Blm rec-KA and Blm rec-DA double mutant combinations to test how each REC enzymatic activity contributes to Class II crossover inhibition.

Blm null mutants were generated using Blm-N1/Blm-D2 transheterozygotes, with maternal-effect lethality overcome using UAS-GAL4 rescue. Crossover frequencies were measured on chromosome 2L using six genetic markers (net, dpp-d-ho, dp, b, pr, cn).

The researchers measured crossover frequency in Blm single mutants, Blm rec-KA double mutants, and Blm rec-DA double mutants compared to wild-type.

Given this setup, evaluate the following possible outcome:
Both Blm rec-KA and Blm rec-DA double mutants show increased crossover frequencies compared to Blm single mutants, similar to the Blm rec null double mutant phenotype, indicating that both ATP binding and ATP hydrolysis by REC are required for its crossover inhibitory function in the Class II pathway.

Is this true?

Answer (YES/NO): YES